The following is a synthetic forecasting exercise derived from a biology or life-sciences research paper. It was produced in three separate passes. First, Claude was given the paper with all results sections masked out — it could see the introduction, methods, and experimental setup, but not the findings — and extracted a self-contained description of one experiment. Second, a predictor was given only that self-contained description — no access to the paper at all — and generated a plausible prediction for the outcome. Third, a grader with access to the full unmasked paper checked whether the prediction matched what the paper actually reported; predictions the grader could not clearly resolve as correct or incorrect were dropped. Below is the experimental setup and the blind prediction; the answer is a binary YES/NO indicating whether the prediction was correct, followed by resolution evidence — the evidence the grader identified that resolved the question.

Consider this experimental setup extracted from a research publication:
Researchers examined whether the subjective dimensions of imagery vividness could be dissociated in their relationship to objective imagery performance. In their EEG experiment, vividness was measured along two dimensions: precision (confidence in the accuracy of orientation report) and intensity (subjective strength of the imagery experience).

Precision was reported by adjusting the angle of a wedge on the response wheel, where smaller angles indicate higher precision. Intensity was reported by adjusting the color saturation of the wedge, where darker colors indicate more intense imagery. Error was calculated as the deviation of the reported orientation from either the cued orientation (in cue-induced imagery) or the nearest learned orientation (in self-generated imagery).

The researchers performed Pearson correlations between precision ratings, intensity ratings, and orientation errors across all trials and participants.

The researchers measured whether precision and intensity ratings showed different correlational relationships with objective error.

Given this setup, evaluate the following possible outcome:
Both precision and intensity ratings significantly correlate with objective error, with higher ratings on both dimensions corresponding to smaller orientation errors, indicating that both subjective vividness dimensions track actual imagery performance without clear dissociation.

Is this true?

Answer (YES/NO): NO